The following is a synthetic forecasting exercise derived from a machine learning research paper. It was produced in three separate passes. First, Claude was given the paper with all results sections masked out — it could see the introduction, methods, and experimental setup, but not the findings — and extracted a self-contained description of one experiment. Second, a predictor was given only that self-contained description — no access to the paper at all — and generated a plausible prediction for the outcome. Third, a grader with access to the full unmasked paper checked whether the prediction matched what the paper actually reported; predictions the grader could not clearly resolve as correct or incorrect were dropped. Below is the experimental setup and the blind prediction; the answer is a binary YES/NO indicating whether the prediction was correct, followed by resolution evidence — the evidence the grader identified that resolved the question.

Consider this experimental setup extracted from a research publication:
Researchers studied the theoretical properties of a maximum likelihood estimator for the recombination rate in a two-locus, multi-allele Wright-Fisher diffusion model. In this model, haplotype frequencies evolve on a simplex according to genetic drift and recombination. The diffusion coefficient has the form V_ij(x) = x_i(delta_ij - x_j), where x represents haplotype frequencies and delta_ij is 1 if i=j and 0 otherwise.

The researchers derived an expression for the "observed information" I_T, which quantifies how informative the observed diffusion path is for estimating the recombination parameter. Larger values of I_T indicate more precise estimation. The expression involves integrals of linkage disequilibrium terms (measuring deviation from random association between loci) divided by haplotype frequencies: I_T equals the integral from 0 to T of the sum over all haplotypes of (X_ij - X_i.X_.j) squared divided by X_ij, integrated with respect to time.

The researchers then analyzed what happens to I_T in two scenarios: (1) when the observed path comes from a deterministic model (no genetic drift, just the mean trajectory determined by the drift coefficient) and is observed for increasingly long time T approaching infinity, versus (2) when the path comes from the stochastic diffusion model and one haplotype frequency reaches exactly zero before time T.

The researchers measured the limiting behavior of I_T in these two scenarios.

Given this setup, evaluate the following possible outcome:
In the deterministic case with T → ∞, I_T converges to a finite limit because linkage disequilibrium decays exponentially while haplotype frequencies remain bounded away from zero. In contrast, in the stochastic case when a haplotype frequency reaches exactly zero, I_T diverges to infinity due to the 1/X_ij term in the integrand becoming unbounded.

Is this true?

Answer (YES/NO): YES